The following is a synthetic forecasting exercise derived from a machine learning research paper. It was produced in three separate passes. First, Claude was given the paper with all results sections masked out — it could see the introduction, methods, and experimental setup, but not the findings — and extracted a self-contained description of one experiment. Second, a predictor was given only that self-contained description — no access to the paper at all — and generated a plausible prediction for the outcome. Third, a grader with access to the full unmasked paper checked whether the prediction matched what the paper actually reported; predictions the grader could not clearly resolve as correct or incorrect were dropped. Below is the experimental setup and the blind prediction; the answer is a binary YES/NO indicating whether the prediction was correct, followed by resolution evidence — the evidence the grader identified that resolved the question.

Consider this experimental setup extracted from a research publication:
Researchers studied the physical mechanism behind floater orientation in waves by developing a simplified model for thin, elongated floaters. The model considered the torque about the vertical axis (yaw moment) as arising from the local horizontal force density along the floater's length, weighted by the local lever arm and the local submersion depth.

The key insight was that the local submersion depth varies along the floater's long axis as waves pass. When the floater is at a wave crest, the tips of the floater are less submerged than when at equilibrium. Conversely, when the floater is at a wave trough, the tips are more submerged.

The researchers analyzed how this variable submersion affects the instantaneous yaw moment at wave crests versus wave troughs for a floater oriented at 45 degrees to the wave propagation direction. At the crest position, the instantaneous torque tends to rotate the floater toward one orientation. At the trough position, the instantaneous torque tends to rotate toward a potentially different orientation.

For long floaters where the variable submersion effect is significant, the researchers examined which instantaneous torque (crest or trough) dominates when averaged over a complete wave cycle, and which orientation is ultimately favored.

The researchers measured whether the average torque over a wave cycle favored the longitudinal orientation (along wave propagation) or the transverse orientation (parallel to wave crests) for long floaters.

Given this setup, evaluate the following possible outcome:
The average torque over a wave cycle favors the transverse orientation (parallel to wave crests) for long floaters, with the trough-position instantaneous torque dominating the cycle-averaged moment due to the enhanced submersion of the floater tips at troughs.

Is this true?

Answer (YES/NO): YES